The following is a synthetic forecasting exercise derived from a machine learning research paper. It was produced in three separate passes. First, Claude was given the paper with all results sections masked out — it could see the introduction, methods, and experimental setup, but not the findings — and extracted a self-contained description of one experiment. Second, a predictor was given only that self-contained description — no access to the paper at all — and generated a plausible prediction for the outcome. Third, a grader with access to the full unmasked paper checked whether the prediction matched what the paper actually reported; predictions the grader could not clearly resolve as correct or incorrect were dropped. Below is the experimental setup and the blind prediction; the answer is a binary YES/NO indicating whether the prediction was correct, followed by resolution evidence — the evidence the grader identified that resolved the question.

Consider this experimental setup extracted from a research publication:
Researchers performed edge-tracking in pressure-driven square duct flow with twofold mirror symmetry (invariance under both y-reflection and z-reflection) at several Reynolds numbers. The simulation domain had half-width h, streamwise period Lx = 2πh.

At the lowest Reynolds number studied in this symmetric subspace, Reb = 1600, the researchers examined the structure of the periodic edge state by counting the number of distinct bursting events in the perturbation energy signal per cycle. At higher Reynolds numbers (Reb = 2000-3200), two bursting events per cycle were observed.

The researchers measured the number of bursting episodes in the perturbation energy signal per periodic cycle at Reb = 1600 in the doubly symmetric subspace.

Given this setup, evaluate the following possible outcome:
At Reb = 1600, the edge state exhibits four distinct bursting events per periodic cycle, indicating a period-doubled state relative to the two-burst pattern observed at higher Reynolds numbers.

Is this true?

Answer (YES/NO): NO